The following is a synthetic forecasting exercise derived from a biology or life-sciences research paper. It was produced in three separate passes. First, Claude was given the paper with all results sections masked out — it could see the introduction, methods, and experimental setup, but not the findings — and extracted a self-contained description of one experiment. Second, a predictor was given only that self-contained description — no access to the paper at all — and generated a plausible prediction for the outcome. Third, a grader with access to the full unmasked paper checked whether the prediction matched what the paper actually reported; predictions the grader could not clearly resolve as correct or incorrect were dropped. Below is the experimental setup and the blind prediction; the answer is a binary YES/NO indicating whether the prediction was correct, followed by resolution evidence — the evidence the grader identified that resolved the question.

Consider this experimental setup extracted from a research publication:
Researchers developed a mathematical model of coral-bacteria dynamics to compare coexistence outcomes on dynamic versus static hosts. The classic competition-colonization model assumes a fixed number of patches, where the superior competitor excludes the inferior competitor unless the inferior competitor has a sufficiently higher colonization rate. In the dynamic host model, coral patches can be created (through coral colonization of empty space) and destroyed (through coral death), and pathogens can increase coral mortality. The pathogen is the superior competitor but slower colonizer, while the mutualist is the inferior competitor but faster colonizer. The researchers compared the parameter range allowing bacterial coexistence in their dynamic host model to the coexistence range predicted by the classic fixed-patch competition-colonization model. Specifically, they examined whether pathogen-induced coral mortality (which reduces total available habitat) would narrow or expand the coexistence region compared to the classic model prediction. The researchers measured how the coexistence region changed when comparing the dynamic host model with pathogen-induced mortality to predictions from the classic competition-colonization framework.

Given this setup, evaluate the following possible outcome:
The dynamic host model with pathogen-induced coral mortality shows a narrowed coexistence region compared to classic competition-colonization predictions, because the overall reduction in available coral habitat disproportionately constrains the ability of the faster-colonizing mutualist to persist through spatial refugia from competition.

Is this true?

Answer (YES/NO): NO